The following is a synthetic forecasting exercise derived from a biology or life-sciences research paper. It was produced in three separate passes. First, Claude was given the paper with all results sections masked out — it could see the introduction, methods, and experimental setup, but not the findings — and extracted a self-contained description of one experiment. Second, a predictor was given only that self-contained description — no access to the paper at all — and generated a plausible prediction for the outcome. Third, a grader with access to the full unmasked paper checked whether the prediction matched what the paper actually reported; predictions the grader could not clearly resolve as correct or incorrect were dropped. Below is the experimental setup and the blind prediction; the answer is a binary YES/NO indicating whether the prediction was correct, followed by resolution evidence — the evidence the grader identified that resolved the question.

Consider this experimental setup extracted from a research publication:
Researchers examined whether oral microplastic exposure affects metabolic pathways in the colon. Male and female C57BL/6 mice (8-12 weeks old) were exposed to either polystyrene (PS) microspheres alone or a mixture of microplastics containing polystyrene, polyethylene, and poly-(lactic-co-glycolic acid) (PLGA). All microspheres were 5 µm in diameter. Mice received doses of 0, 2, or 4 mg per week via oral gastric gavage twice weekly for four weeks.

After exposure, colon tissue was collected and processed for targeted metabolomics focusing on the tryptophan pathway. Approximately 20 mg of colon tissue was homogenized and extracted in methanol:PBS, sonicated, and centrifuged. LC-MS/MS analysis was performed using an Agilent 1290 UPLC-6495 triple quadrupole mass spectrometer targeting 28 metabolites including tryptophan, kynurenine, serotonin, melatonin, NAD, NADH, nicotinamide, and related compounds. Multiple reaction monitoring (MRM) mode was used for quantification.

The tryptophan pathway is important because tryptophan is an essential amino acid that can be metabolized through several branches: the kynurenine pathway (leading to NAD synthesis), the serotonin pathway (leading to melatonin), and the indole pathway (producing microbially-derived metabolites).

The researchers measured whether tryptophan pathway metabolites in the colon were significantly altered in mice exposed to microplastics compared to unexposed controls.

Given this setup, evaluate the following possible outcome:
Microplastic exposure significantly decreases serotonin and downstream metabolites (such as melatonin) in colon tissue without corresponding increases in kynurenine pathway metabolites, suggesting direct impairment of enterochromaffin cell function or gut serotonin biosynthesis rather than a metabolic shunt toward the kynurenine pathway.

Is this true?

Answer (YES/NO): NO